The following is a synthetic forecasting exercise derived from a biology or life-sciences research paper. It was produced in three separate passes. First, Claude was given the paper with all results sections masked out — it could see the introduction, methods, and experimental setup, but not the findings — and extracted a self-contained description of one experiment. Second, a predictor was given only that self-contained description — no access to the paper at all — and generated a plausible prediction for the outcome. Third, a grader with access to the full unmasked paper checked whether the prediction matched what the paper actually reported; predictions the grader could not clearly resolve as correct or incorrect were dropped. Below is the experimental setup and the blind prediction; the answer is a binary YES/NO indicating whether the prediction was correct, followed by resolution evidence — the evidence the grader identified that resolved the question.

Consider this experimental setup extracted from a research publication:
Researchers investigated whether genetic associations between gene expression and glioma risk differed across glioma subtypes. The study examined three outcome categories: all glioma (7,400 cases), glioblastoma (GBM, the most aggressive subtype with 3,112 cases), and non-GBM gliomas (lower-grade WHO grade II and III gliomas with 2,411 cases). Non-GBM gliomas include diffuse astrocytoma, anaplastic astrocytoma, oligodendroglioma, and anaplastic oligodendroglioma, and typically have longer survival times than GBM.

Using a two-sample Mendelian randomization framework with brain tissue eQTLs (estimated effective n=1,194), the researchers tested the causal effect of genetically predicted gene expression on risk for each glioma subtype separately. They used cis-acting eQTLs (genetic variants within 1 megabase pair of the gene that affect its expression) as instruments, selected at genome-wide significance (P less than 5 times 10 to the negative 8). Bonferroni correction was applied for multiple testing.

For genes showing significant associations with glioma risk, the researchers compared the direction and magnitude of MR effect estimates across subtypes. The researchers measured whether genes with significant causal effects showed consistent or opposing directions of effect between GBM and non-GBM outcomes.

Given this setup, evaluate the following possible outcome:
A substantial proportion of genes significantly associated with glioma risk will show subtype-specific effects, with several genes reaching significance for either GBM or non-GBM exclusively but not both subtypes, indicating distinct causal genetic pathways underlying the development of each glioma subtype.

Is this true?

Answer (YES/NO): NO